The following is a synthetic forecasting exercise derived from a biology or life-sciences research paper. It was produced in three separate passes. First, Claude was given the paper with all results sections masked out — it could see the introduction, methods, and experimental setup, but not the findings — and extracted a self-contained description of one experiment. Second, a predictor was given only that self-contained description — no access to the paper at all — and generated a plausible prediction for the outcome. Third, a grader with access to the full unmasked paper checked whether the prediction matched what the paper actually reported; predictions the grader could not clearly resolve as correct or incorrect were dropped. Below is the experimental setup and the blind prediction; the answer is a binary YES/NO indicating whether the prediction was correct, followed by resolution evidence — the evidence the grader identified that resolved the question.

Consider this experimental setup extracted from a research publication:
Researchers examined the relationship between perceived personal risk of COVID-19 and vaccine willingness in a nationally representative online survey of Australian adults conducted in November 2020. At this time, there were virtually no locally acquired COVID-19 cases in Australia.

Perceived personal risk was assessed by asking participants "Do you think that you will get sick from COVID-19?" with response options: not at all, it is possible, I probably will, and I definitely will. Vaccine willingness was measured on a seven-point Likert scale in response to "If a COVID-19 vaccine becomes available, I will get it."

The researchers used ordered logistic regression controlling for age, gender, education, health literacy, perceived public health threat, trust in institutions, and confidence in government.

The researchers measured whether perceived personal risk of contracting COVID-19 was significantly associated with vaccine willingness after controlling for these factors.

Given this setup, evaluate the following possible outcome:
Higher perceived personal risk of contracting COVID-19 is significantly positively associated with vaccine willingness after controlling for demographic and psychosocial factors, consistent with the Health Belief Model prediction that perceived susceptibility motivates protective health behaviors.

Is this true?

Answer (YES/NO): YES